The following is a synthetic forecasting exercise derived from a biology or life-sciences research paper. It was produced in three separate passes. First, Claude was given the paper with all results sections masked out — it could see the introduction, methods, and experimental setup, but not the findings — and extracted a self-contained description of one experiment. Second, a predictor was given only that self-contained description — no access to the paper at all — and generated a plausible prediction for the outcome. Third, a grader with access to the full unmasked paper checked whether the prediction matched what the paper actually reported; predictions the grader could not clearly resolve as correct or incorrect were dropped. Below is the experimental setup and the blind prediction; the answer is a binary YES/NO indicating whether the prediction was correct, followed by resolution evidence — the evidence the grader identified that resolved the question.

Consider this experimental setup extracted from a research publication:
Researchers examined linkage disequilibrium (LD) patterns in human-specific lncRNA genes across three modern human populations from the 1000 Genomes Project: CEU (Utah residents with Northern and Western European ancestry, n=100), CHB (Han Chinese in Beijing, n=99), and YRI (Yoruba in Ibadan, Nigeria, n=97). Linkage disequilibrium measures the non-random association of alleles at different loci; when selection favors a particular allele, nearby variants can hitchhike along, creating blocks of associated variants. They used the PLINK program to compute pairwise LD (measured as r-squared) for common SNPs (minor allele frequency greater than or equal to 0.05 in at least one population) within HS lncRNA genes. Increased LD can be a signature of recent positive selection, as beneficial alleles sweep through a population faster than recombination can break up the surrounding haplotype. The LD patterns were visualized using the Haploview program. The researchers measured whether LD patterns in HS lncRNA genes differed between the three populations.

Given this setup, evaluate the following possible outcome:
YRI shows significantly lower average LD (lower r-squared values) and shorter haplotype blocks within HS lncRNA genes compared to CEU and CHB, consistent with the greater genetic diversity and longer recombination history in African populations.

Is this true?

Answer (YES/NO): NO